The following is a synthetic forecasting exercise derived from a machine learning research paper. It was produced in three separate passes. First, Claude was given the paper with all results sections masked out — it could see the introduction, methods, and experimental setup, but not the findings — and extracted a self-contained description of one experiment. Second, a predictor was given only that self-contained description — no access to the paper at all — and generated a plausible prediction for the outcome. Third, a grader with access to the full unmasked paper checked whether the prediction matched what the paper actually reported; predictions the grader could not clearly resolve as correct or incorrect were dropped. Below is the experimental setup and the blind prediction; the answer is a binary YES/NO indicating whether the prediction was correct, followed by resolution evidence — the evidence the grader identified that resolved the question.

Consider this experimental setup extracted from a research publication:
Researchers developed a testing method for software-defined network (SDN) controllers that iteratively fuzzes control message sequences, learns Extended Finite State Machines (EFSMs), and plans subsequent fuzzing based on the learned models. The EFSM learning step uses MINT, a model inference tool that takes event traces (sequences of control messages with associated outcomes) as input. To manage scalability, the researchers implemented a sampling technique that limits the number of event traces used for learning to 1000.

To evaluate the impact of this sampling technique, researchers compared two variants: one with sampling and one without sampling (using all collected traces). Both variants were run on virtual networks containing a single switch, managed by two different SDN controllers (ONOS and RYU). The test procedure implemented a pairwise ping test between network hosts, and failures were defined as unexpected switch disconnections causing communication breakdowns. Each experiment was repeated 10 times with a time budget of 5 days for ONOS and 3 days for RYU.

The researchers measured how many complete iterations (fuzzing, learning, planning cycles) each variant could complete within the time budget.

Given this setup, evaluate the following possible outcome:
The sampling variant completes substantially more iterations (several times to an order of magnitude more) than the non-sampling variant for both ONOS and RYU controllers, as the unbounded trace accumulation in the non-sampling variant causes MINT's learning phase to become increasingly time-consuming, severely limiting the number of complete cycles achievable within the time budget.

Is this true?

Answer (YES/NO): NO